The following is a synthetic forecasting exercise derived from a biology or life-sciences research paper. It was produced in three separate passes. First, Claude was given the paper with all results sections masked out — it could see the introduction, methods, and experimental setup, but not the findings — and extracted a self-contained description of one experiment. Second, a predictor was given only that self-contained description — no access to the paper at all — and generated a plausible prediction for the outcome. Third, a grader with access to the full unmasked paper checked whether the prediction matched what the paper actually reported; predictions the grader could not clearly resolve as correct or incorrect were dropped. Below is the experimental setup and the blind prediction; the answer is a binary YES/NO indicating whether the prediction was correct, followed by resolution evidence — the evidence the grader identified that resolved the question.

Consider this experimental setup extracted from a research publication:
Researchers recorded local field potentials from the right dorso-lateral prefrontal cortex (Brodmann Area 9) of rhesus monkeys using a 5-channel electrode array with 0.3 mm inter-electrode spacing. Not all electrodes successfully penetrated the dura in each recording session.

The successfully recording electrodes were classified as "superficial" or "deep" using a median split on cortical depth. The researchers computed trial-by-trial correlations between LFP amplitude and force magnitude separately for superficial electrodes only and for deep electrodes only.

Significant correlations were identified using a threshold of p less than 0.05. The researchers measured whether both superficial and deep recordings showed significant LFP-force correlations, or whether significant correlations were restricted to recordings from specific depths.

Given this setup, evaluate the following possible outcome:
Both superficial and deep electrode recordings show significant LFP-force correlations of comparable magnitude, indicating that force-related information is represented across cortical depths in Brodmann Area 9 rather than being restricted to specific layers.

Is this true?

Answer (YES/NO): NO